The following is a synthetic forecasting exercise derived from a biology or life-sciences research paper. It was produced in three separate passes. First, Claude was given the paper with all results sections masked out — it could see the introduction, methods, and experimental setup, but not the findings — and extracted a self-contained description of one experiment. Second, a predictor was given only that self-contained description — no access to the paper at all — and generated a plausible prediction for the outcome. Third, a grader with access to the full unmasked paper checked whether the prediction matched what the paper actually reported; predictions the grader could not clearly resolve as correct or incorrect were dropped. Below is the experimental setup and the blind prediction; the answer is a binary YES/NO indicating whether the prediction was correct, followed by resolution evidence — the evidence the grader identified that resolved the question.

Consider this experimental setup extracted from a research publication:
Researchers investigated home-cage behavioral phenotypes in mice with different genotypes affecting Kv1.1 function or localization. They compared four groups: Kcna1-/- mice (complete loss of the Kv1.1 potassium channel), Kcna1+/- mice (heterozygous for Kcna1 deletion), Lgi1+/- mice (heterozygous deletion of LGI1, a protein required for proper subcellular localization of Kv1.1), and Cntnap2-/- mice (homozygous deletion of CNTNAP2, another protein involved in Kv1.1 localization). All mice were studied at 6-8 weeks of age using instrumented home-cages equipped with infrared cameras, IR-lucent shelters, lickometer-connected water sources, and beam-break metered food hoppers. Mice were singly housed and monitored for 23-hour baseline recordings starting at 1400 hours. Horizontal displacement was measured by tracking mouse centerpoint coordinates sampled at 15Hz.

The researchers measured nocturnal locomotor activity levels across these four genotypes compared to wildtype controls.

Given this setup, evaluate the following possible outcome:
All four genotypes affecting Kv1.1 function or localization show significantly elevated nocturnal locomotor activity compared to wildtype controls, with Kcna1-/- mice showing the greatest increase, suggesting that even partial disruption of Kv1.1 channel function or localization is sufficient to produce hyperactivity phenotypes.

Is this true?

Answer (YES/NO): NO